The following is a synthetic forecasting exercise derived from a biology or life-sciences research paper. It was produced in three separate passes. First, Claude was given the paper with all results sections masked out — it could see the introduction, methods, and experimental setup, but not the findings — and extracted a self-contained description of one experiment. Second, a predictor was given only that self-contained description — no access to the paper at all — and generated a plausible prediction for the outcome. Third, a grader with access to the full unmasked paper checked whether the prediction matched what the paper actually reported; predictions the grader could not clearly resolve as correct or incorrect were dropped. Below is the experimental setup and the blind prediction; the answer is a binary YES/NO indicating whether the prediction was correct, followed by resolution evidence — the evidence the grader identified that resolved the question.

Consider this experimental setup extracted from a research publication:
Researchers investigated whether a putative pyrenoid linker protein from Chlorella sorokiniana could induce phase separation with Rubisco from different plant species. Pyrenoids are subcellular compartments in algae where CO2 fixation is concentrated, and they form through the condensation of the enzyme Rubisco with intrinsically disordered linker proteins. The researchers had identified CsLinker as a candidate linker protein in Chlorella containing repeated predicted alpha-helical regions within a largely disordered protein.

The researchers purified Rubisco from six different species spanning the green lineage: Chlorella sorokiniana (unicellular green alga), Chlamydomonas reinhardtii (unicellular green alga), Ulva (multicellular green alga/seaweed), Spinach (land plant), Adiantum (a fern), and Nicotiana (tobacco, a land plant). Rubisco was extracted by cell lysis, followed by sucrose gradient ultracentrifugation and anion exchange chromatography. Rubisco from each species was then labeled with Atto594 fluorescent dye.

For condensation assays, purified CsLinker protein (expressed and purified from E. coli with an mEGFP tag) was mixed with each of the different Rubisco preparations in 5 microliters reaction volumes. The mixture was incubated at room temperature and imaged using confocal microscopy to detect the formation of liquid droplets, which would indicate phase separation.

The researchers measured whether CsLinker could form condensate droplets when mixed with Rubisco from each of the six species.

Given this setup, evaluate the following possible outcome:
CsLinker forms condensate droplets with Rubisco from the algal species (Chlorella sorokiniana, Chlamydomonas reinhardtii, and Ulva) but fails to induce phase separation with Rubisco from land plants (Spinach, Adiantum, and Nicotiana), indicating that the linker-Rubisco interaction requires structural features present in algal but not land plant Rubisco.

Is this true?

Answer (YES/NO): NO